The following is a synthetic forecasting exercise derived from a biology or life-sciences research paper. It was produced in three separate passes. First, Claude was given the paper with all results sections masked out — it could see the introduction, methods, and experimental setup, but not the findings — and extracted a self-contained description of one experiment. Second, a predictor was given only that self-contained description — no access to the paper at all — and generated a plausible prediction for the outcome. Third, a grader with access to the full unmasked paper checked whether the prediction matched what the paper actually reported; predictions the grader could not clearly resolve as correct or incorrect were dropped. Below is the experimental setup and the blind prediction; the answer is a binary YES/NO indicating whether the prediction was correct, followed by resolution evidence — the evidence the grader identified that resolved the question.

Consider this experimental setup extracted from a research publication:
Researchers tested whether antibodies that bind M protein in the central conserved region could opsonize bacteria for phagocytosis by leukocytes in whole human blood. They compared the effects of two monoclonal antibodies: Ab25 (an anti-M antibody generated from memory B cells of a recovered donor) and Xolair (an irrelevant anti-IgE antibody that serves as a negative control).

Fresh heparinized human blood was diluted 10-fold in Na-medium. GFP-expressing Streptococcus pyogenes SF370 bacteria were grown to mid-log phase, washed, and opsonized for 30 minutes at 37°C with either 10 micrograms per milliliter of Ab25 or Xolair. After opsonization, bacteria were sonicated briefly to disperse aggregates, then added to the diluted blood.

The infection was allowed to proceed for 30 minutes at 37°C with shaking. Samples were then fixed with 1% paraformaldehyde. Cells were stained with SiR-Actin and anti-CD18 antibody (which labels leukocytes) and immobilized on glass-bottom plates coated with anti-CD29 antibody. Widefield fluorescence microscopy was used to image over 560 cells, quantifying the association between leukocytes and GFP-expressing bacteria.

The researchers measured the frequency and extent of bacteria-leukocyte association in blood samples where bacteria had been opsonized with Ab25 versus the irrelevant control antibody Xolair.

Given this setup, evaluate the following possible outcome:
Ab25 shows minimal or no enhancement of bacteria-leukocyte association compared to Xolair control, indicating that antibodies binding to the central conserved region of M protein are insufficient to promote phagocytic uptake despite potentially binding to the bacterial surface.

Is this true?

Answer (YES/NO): NO